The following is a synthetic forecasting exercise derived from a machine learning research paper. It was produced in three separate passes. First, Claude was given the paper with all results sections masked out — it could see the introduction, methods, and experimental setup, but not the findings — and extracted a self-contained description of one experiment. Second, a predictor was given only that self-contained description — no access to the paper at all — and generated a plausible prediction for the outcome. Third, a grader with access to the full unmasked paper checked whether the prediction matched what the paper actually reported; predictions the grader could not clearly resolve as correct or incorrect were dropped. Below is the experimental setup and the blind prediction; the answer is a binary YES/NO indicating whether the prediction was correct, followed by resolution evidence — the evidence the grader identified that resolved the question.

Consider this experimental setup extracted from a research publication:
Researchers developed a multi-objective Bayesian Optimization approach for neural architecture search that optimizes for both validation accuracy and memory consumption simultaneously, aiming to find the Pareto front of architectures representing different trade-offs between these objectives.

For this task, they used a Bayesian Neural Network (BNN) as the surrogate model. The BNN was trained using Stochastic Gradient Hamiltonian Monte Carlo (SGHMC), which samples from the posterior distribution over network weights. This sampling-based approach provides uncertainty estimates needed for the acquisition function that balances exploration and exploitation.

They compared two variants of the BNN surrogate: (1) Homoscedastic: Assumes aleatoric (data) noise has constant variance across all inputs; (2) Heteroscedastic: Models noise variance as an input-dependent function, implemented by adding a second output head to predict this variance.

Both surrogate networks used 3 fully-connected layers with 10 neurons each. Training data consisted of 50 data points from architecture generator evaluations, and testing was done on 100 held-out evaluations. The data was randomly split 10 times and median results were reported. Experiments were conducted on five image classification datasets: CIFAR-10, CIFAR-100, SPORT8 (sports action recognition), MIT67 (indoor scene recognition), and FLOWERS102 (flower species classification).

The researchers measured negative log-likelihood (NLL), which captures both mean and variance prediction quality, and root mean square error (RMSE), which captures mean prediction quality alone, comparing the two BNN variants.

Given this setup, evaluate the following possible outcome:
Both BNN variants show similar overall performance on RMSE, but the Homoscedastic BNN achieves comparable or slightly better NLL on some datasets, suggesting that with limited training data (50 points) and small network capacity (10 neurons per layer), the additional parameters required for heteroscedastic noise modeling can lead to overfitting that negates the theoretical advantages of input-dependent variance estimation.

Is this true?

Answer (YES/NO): NO